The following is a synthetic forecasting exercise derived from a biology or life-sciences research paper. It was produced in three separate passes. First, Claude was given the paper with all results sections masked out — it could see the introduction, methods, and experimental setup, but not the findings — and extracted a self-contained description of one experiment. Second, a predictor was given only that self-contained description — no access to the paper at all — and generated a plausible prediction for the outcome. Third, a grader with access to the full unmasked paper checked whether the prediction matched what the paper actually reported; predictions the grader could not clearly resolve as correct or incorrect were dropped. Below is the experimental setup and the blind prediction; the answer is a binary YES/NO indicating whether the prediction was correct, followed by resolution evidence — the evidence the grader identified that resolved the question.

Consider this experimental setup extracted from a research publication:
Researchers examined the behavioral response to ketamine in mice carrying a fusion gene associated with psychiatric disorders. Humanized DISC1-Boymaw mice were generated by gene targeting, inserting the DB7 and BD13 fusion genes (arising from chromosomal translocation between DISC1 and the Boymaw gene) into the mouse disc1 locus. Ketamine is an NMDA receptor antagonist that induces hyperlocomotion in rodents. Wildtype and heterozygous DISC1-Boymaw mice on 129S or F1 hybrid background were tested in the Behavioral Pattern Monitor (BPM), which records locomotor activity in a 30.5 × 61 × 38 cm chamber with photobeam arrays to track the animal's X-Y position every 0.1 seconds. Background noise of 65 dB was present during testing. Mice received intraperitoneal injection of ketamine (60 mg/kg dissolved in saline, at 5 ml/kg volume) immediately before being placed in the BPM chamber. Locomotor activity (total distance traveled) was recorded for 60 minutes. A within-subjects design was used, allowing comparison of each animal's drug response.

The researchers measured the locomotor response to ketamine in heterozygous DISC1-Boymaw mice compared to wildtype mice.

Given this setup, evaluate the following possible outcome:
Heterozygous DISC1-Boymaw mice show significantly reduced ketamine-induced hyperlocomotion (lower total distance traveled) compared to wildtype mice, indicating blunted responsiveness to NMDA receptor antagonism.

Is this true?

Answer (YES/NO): NO